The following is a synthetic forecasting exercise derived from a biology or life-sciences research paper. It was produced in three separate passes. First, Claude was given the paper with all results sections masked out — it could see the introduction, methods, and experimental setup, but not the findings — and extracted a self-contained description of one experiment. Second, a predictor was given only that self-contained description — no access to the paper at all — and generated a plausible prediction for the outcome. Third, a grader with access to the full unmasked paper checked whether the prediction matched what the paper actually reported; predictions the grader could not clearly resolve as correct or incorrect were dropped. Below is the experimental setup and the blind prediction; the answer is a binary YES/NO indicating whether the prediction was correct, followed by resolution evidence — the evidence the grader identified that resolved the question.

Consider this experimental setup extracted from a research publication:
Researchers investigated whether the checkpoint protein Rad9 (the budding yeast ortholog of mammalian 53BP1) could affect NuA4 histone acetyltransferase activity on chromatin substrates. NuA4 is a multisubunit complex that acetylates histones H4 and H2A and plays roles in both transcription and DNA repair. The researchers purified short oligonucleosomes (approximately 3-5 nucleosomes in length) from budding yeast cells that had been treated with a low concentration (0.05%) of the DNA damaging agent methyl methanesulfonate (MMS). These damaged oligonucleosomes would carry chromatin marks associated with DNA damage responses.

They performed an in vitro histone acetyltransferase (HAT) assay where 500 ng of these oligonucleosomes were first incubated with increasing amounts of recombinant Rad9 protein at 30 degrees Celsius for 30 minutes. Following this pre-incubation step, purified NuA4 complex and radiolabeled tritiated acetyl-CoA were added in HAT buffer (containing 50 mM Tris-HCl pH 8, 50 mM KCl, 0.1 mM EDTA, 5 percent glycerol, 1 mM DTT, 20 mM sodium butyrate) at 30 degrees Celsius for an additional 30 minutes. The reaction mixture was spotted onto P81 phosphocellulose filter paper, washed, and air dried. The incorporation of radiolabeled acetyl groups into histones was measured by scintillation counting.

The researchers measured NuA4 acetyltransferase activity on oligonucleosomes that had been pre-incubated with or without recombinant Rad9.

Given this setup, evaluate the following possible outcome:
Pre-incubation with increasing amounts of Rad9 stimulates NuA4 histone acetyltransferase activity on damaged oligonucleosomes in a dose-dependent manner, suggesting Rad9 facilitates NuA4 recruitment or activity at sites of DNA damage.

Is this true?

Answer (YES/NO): NO